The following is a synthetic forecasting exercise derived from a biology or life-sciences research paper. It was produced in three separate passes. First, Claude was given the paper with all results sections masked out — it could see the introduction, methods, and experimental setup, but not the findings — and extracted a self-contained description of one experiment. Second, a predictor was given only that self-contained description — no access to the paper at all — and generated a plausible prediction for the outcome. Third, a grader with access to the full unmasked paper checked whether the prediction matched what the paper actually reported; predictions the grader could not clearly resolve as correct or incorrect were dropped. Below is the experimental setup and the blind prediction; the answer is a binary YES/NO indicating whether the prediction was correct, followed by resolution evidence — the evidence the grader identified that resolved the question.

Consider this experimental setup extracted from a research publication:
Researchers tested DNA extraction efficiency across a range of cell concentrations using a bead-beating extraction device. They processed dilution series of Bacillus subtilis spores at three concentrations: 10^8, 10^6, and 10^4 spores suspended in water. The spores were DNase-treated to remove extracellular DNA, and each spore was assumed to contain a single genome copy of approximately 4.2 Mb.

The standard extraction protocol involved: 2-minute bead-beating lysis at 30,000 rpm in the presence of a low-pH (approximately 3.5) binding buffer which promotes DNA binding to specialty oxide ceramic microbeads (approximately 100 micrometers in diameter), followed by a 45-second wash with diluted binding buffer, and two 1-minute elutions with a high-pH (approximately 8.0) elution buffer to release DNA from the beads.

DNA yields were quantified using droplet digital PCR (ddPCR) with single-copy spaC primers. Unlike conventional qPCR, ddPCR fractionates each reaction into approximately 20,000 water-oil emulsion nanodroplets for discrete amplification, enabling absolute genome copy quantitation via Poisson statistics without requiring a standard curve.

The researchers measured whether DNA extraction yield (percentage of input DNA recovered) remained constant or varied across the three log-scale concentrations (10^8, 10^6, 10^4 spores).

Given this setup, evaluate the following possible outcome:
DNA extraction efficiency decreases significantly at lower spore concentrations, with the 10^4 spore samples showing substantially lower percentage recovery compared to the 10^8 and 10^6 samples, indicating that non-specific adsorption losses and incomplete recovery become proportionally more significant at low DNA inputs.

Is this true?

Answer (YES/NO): NO